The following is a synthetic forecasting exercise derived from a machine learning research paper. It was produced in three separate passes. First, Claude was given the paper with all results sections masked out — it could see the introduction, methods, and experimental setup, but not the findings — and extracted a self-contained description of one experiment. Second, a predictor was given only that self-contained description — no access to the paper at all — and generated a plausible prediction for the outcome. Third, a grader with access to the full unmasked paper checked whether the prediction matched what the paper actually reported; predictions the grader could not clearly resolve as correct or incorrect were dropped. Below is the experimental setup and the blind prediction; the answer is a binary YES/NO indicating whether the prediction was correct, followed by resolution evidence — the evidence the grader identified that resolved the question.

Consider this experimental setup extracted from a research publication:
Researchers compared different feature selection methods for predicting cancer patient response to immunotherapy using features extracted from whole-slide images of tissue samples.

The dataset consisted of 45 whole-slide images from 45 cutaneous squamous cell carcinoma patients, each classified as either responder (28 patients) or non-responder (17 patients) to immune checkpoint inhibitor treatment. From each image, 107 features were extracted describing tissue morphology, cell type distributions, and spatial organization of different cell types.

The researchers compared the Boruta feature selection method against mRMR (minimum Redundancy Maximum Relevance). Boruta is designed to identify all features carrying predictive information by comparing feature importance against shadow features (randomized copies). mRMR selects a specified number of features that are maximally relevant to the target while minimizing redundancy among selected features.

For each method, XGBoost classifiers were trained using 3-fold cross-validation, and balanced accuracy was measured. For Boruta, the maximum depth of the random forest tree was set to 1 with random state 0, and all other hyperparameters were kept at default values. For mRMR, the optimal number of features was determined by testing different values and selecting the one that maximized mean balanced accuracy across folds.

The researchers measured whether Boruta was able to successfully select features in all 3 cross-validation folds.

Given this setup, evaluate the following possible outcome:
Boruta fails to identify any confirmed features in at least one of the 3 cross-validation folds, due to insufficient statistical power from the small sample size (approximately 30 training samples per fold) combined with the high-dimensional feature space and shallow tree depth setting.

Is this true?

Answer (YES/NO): YES